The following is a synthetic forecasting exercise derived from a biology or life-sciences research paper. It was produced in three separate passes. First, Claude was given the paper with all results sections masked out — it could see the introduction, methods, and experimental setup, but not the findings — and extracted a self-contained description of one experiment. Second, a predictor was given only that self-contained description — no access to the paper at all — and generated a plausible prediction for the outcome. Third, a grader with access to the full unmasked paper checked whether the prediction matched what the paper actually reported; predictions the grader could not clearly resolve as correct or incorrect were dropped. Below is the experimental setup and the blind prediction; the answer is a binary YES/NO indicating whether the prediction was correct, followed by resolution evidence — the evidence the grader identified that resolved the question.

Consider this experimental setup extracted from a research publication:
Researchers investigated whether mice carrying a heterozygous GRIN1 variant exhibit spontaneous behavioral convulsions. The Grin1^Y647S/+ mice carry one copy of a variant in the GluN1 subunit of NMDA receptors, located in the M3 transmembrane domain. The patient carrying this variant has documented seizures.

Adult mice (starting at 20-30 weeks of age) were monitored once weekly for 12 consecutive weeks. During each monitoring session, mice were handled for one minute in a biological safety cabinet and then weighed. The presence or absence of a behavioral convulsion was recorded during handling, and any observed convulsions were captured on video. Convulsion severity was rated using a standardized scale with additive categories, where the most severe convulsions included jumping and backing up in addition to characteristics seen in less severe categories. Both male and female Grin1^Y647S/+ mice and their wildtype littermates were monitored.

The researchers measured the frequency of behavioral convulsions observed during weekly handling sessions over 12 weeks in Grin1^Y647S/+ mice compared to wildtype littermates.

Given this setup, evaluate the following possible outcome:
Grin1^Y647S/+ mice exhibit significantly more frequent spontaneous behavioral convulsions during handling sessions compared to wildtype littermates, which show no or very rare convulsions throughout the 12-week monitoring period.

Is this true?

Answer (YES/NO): YES